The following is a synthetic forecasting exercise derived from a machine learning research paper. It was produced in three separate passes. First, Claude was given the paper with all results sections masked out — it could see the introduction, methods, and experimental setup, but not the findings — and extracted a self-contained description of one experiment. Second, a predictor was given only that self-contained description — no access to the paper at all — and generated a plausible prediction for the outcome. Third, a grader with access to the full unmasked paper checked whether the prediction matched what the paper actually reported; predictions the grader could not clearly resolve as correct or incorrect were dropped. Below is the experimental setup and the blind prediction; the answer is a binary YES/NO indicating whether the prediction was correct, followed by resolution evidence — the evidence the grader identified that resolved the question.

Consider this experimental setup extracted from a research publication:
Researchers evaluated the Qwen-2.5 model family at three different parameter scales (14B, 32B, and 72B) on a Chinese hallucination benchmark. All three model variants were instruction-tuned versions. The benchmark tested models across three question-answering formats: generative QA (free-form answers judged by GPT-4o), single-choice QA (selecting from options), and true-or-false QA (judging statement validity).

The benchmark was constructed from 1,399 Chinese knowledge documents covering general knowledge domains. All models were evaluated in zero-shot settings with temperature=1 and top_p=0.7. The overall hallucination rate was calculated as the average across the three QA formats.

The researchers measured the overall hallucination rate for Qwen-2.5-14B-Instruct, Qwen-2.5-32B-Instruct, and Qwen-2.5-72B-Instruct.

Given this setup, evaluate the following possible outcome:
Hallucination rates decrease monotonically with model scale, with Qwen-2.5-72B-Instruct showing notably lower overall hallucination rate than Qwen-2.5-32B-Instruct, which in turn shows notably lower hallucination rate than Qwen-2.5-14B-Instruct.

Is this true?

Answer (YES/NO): NO